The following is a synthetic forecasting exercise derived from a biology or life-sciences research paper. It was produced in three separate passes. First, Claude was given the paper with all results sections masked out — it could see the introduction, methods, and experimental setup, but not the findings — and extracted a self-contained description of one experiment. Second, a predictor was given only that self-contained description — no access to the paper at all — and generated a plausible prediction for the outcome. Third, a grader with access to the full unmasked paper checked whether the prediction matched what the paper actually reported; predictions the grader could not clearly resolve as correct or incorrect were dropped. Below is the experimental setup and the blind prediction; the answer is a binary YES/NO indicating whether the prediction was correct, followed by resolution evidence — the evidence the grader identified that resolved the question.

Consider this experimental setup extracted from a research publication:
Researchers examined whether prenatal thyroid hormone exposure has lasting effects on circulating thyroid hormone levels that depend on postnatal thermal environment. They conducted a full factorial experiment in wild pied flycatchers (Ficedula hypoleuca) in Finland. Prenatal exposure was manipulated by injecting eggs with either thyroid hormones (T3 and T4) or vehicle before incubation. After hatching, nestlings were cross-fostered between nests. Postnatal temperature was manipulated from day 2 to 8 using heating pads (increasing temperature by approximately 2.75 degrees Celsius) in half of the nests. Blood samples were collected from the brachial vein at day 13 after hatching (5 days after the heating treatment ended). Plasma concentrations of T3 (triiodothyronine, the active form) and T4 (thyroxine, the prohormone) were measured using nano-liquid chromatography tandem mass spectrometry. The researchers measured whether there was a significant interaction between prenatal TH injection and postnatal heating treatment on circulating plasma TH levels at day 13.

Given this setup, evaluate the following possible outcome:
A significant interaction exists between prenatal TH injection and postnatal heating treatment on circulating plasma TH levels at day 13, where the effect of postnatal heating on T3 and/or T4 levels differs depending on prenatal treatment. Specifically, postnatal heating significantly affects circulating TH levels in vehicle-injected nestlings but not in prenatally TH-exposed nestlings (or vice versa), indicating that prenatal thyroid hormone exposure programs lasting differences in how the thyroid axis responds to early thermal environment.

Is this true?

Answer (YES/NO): NO